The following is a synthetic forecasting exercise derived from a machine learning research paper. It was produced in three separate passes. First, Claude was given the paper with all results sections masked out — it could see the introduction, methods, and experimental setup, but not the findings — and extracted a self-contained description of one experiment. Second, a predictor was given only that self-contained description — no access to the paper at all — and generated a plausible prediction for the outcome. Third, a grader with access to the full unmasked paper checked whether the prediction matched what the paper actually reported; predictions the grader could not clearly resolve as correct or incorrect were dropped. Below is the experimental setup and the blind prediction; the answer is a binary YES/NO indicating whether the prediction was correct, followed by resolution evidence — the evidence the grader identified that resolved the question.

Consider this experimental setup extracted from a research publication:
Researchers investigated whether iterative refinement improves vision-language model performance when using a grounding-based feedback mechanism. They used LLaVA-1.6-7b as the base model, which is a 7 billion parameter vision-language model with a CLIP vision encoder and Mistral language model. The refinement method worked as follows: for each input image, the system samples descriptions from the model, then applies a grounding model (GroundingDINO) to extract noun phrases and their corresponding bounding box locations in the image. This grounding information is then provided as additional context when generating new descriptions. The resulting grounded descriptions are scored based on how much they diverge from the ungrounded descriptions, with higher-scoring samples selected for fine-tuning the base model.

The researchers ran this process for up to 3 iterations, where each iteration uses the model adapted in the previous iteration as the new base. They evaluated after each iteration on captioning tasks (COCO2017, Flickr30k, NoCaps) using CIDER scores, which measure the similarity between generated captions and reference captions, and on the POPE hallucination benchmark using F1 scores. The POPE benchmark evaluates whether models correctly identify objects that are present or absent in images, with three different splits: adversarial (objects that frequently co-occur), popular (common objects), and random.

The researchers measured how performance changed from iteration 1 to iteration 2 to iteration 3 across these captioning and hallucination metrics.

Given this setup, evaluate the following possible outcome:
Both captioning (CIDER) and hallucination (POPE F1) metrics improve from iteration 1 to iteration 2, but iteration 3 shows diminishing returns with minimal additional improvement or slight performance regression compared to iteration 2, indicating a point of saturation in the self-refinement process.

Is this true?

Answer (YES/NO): YES